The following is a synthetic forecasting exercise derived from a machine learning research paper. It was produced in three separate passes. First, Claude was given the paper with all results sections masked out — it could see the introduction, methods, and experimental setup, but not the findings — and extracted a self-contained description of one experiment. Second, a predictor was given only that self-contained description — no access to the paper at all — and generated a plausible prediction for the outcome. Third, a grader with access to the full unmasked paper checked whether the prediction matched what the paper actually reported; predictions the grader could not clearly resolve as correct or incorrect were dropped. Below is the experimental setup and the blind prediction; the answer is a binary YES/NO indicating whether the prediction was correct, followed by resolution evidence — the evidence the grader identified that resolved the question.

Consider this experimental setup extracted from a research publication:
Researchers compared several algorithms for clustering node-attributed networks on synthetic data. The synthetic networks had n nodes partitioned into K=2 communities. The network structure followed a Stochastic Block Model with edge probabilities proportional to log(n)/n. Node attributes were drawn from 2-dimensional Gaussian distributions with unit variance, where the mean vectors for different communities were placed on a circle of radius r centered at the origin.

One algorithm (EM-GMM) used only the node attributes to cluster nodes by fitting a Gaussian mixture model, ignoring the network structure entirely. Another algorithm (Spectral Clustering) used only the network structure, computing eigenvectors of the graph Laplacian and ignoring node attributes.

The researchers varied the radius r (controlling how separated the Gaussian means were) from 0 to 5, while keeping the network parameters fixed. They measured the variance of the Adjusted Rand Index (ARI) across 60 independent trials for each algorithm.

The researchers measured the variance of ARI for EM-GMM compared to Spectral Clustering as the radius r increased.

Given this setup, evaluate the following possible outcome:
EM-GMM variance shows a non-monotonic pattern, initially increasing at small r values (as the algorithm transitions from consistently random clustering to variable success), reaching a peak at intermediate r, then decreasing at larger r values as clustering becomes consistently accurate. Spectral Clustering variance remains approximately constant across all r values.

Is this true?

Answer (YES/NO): NO